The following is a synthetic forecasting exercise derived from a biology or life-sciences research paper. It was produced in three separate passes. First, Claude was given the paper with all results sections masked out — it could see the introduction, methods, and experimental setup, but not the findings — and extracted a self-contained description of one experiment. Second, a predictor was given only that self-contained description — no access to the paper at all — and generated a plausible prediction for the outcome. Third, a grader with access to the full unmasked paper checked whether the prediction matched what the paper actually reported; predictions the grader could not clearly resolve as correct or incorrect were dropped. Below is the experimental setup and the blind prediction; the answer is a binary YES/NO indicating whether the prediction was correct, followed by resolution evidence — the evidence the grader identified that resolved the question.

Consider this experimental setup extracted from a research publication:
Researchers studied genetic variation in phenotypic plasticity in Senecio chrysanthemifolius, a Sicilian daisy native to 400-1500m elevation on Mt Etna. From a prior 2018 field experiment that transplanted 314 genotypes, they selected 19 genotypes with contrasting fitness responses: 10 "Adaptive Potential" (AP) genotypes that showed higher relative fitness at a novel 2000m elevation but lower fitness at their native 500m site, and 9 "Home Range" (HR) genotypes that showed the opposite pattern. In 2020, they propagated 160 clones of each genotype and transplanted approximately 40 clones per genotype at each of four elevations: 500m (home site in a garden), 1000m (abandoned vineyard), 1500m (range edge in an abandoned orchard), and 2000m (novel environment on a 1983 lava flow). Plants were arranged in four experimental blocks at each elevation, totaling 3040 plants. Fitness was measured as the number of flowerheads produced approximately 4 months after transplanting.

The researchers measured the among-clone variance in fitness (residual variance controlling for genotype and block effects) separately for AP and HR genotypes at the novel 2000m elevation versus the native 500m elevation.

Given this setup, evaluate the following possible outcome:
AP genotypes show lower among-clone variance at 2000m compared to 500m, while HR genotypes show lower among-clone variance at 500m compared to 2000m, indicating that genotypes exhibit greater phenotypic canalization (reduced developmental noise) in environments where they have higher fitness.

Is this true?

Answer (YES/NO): YES